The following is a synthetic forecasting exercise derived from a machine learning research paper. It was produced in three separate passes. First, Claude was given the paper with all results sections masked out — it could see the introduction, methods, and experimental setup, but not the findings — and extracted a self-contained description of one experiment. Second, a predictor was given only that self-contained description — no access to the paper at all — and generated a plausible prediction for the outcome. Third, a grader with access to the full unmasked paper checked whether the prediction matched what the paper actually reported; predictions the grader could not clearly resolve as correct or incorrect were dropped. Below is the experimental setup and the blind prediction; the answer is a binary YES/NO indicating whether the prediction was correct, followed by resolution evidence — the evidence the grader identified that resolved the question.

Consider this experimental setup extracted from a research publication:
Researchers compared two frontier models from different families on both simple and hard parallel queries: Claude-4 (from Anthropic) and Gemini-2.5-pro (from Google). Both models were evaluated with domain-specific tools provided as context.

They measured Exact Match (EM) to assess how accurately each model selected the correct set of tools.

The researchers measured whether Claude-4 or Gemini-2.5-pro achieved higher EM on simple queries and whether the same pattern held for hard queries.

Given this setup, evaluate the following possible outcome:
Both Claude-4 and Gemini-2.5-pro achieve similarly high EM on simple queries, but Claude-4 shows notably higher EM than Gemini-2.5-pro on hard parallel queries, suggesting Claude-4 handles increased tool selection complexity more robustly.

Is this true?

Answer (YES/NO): NO